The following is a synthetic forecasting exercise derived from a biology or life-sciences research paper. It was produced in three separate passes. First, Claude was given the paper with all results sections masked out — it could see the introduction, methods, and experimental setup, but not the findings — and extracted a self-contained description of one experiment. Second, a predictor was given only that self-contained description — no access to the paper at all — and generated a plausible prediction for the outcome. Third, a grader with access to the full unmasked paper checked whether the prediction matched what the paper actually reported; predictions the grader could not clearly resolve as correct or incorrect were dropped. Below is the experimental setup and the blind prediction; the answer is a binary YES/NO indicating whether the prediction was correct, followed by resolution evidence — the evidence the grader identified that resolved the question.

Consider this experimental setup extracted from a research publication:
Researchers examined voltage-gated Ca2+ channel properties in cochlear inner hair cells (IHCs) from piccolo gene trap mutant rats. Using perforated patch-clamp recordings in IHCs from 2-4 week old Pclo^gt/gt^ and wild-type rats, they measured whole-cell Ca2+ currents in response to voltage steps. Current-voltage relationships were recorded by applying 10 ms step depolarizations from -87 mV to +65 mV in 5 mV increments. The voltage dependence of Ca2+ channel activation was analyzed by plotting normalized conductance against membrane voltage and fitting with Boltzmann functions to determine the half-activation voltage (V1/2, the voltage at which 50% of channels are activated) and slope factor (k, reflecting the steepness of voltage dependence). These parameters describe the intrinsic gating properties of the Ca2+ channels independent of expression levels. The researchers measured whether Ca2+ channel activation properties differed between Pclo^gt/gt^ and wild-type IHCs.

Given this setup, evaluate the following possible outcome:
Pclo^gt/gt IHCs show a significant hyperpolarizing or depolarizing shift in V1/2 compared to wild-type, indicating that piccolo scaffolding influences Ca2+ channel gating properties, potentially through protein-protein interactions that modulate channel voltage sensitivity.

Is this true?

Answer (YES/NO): NO